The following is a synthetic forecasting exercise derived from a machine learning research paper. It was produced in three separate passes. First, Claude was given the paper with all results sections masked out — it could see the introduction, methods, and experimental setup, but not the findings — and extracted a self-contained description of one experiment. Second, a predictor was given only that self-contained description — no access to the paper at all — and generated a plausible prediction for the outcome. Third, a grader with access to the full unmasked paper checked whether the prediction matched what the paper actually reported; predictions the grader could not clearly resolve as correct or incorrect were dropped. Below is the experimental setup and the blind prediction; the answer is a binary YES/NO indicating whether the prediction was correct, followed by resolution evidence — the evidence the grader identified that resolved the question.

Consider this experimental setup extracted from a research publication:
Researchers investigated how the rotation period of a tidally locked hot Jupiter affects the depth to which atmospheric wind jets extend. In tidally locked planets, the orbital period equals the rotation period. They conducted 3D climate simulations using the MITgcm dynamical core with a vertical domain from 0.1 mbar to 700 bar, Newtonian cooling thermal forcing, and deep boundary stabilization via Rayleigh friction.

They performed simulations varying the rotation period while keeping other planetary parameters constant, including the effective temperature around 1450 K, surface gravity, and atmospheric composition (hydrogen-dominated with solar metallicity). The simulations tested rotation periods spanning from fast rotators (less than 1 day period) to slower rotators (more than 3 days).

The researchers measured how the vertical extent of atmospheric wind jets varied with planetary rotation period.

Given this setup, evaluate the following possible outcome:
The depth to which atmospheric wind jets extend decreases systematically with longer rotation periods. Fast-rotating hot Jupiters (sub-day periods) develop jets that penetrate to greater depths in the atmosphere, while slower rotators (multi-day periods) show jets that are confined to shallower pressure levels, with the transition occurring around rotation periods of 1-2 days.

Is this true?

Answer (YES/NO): YES